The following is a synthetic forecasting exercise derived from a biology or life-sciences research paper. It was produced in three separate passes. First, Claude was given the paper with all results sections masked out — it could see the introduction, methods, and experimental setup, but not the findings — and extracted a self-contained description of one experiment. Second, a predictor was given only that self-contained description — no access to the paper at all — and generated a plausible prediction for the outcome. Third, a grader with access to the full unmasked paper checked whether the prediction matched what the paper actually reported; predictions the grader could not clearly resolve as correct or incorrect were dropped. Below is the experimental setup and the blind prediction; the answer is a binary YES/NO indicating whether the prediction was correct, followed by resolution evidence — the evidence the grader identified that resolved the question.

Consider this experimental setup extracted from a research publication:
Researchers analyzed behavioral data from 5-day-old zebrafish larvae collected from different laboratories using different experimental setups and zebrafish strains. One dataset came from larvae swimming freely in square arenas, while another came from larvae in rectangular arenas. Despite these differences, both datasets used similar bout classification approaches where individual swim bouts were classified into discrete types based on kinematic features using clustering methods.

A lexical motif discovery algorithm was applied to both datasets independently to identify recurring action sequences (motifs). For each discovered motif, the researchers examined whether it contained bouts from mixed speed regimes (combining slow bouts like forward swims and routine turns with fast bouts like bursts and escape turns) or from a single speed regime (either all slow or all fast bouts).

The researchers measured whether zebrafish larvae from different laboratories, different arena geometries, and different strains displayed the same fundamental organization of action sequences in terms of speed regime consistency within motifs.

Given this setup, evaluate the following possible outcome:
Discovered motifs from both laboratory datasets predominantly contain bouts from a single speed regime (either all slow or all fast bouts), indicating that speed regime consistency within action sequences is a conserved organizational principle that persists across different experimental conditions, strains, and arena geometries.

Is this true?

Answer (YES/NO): YES